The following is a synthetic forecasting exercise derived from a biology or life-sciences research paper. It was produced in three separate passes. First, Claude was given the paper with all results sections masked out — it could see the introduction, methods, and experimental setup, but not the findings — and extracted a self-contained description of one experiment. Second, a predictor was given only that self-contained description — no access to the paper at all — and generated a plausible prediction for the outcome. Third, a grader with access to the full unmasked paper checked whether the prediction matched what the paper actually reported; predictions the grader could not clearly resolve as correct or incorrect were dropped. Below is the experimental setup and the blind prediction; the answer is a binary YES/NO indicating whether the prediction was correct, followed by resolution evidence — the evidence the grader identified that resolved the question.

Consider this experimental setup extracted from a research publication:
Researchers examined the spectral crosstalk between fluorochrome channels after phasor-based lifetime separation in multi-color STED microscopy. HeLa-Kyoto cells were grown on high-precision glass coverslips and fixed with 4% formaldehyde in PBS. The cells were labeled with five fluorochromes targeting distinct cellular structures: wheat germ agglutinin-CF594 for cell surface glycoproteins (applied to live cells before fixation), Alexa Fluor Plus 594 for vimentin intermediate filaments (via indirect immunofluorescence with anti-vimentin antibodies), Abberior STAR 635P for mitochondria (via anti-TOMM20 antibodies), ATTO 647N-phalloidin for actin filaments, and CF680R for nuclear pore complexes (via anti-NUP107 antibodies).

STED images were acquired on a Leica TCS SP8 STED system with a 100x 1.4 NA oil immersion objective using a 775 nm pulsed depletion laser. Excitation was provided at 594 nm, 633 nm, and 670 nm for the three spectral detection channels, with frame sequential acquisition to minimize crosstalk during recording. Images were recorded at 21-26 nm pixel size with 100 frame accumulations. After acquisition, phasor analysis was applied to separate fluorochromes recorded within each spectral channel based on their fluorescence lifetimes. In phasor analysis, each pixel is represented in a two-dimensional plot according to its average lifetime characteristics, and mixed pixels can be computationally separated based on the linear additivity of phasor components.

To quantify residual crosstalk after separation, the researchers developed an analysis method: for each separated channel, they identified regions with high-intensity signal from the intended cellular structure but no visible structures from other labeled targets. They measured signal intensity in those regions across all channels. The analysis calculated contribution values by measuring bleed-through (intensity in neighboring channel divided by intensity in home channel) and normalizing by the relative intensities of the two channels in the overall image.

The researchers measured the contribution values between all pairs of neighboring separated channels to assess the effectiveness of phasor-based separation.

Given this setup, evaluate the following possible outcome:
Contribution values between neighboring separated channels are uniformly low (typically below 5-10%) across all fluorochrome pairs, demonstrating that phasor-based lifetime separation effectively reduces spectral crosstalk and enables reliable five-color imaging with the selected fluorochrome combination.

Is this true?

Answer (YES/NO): NO